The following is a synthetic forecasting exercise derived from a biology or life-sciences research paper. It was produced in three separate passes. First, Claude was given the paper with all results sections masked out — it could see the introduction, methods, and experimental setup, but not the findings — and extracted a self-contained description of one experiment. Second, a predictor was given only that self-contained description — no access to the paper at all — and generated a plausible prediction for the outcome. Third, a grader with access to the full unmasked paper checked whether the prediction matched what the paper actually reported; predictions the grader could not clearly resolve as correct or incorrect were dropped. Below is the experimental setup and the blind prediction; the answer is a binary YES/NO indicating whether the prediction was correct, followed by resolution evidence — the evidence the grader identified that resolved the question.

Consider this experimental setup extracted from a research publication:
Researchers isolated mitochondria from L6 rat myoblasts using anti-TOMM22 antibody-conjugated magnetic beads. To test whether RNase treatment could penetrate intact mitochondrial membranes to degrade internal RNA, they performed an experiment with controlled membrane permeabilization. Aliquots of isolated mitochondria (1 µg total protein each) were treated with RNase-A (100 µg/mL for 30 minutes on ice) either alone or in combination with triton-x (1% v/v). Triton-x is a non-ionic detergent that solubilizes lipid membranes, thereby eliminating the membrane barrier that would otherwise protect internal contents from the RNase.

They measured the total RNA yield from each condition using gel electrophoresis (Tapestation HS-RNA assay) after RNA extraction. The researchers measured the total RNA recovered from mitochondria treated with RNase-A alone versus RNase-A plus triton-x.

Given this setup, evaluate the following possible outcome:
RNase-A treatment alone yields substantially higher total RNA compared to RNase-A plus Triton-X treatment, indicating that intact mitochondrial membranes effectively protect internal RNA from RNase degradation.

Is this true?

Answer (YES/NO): YES